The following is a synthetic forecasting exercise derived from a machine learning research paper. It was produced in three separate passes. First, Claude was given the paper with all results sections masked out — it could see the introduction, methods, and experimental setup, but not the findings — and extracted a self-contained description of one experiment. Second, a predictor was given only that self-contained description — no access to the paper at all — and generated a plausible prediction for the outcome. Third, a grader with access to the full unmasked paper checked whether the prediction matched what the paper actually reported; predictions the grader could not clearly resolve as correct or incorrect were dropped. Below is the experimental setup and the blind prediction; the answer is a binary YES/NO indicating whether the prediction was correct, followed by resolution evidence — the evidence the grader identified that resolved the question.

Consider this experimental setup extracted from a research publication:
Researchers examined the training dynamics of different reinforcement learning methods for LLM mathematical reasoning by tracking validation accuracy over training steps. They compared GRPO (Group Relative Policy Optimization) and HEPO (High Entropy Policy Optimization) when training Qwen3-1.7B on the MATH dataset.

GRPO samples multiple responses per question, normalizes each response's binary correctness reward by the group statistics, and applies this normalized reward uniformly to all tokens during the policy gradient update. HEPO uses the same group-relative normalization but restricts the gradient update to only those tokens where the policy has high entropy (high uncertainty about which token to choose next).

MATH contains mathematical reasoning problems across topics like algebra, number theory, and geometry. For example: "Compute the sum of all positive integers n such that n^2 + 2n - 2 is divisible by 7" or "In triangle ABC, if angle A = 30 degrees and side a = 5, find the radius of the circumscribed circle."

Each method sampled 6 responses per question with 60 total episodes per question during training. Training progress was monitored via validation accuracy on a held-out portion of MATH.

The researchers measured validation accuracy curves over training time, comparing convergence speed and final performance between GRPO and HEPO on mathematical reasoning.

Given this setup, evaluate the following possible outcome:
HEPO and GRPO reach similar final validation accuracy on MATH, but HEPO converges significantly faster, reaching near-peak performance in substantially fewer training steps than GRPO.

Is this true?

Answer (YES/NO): NO